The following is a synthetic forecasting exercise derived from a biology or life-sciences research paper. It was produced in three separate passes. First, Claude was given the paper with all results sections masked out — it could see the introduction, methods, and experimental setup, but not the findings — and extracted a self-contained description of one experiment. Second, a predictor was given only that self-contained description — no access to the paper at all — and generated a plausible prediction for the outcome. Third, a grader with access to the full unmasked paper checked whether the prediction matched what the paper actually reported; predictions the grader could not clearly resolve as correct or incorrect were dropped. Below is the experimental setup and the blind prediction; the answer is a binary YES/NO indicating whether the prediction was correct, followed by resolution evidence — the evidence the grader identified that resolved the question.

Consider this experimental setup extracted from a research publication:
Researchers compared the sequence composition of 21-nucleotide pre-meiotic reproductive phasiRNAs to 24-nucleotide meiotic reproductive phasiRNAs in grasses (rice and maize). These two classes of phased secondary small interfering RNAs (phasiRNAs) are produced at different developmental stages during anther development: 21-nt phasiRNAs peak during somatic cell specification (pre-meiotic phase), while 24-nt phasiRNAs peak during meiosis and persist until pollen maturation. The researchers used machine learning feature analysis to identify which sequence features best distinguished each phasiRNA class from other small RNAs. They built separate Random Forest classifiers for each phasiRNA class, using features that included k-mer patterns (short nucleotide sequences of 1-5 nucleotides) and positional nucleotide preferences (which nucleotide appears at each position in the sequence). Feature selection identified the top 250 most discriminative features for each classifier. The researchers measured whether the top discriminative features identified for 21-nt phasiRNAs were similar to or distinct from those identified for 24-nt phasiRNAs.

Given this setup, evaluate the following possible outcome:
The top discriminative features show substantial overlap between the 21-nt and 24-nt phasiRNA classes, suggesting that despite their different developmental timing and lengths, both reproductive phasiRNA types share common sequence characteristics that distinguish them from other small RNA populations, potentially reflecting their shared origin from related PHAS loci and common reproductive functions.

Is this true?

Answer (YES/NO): NO